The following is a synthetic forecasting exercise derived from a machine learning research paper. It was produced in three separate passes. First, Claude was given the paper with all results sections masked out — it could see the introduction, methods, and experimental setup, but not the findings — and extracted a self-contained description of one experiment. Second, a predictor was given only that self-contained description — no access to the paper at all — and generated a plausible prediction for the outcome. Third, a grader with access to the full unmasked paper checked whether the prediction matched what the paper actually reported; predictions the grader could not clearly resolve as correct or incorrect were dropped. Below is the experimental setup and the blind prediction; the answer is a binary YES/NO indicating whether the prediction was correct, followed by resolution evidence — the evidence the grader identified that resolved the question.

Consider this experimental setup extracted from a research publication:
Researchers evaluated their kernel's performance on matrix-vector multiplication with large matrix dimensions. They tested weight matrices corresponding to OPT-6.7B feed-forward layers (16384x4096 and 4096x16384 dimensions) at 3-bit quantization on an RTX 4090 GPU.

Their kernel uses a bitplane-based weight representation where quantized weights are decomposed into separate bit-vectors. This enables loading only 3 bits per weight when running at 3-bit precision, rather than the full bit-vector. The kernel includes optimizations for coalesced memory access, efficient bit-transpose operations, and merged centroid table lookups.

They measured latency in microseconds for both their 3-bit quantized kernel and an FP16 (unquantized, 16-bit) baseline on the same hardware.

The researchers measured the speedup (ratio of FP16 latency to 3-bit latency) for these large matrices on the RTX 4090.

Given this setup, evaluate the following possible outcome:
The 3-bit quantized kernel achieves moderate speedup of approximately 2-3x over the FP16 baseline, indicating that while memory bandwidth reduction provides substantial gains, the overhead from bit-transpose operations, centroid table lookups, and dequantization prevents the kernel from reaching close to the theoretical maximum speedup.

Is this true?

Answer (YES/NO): NO